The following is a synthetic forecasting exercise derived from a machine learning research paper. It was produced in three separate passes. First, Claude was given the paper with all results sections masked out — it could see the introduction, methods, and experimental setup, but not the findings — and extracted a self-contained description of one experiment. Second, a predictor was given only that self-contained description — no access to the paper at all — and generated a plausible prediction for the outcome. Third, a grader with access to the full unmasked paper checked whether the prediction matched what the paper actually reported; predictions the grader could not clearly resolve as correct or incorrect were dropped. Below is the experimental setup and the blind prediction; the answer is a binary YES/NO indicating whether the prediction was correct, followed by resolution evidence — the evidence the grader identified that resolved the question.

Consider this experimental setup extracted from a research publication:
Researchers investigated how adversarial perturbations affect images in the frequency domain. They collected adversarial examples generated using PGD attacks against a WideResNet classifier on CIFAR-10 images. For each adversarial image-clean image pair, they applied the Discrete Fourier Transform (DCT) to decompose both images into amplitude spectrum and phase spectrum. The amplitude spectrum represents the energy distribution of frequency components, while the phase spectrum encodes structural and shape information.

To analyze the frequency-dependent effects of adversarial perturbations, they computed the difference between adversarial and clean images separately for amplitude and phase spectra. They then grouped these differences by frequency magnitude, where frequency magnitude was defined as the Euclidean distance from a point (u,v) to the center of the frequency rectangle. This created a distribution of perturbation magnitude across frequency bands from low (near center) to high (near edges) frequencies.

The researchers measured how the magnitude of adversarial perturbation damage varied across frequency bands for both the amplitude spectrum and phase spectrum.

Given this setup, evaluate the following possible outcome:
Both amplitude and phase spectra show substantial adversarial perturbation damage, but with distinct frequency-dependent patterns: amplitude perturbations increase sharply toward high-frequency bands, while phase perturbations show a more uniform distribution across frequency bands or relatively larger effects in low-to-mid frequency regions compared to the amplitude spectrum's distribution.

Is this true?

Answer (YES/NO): NO